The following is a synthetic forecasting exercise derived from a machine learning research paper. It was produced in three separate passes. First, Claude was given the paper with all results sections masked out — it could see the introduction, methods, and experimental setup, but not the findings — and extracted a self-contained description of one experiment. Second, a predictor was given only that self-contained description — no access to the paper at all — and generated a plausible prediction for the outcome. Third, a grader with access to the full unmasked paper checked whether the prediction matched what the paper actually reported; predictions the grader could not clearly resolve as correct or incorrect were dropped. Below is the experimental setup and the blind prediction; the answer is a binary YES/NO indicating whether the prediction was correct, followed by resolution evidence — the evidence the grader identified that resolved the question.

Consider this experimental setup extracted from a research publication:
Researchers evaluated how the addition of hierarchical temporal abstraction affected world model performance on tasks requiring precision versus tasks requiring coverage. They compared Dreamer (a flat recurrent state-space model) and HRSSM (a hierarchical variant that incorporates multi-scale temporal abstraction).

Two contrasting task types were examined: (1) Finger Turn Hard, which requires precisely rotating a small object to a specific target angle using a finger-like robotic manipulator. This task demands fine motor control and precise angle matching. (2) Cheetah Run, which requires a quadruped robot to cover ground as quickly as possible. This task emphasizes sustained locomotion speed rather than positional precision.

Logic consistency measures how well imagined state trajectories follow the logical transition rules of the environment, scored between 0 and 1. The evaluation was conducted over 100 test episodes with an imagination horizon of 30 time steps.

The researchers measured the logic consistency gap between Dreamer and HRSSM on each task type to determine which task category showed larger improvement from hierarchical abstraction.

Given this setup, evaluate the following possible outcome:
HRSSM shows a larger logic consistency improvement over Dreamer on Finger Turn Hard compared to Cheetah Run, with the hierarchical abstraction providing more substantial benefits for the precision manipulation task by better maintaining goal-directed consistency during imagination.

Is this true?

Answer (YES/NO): YES